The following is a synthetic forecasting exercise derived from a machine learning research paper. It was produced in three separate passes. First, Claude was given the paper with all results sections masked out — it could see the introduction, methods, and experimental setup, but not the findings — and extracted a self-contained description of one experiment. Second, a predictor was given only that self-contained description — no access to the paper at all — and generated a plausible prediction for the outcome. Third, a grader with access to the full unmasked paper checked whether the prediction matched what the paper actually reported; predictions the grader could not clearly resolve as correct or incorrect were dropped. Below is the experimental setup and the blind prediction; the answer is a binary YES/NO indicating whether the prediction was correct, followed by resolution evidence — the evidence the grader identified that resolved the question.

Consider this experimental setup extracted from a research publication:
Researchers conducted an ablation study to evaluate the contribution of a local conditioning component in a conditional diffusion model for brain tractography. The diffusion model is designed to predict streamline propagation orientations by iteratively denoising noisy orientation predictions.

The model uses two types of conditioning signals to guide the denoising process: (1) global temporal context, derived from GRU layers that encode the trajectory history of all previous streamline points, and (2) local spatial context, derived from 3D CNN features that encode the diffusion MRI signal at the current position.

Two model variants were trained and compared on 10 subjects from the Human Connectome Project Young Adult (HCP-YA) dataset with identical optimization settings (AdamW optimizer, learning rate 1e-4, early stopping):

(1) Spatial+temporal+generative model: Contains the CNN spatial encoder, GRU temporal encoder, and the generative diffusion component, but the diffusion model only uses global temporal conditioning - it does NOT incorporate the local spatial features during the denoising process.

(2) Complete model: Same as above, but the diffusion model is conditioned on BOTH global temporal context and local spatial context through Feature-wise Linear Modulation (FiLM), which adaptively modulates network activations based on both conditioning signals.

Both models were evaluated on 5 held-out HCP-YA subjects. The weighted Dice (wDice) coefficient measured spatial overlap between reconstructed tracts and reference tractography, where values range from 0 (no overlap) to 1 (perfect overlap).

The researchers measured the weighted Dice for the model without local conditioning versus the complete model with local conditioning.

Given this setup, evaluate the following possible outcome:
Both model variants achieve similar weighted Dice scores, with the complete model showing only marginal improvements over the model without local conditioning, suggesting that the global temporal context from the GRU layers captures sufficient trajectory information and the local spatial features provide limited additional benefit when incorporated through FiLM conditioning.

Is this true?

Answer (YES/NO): NO